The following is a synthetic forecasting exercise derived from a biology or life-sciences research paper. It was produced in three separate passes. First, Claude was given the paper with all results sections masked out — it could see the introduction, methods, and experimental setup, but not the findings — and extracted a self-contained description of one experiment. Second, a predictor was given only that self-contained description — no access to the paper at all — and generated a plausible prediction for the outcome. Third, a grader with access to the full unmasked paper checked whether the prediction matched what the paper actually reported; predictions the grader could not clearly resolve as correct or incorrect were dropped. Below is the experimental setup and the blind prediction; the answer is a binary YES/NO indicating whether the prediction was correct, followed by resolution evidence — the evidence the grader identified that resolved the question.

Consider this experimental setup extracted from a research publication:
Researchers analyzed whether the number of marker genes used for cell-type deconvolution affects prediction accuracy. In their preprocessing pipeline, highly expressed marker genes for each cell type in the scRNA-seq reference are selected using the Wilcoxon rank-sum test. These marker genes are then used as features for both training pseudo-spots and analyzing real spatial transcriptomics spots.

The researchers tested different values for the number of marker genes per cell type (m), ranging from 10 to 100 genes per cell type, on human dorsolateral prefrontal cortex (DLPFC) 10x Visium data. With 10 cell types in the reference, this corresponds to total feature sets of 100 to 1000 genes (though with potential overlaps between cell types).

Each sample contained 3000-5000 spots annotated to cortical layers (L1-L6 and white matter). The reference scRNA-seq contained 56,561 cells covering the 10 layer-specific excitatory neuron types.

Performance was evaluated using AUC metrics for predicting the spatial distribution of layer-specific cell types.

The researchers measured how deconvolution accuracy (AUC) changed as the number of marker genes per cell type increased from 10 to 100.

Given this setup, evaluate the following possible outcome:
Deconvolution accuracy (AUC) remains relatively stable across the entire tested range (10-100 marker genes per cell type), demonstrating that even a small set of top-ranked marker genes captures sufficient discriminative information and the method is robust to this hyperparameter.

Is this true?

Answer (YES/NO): NO